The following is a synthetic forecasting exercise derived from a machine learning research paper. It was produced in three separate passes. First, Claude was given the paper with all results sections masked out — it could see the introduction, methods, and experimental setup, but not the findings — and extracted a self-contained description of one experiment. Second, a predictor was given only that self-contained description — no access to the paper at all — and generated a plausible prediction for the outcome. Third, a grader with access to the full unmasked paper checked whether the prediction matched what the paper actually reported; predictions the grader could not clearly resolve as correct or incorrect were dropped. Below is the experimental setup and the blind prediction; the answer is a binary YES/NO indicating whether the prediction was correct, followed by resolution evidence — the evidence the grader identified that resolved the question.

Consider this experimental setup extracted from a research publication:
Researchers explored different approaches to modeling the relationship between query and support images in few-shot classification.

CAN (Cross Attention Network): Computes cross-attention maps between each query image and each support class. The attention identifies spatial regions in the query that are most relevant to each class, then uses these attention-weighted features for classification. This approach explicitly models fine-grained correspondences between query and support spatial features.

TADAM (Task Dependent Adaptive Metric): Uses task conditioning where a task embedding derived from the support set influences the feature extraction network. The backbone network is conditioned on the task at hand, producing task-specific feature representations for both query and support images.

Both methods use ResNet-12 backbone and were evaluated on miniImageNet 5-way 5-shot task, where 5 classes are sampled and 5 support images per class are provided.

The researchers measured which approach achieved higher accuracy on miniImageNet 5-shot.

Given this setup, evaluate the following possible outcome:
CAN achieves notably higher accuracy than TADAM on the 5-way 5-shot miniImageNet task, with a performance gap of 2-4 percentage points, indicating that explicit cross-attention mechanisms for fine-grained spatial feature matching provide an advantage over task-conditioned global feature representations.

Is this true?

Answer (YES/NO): YES